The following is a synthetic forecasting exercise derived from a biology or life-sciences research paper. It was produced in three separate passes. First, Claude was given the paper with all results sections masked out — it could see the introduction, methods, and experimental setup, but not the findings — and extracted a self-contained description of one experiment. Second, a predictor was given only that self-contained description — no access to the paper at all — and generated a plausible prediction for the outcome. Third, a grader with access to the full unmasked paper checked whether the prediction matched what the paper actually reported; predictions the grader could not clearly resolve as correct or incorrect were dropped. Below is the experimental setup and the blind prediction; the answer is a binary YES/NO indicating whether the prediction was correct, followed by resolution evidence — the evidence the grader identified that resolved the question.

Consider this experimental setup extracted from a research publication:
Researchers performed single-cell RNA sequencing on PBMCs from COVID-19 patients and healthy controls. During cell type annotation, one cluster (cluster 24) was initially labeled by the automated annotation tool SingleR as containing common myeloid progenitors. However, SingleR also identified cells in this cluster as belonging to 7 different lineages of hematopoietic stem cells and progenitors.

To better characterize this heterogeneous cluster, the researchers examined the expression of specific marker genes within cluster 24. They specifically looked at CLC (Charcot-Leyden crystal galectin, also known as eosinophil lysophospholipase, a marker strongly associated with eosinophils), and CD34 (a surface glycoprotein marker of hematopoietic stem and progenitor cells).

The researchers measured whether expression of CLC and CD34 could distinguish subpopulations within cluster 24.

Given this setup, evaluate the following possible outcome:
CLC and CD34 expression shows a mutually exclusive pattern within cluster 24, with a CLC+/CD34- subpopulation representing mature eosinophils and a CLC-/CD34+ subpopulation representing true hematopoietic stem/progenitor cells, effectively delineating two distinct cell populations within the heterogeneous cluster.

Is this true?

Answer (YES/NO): YES